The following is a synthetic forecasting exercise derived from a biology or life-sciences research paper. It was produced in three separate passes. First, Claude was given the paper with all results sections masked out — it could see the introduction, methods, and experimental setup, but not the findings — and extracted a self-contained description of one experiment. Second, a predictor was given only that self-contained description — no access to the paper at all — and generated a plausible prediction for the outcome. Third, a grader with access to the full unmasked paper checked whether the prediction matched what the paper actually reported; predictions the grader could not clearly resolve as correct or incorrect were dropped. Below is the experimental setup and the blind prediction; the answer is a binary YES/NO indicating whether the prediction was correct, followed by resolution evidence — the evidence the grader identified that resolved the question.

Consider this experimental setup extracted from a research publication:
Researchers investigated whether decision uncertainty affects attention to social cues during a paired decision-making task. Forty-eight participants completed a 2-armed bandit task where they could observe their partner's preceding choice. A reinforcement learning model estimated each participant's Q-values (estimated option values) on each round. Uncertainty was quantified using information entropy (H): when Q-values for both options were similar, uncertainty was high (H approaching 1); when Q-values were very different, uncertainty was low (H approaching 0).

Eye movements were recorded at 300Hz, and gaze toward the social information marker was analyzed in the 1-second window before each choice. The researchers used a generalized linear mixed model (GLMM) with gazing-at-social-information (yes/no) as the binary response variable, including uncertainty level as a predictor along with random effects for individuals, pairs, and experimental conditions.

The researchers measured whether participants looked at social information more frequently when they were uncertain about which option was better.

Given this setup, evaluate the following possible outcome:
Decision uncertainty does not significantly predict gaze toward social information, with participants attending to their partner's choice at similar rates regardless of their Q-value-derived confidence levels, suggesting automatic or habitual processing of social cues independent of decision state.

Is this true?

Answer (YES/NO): NO